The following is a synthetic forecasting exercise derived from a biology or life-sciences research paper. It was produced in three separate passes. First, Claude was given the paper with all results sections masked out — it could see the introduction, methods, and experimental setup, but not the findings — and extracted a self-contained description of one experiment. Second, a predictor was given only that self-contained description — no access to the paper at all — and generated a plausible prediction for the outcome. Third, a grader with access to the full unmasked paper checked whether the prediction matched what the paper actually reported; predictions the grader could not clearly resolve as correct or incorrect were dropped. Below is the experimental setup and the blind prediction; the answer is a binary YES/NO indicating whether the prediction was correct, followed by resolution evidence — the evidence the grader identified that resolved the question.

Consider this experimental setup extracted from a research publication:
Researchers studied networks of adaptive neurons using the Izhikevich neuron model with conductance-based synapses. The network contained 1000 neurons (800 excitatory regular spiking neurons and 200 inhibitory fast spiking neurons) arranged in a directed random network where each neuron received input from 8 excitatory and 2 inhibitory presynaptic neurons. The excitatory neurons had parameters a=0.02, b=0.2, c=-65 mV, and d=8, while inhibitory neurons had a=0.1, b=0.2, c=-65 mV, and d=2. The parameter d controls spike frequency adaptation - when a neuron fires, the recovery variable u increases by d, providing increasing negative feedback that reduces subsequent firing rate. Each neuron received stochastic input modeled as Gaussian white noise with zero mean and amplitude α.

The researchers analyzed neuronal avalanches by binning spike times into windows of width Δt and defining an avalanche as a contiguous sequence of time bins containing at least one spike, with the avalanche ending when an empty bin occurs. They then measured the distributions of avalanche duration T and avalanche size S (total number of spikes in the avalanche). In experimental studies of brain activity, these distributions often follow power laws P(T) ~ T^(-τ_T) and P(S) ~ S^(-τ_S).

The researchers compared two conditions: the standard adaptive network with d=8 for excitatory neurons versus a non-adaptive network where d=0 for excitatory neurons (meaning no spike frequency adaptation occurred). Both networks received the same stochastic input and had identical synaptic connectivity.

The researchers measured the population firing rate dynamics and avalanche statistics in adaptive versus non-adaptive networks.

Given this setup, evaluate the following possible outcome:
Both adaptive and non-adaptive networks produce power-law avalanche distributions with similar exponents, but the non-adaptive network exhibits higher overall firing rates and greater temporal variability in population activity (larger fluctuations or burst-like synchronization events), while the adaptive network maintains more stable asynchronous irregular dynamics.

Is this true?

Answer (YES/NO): NO